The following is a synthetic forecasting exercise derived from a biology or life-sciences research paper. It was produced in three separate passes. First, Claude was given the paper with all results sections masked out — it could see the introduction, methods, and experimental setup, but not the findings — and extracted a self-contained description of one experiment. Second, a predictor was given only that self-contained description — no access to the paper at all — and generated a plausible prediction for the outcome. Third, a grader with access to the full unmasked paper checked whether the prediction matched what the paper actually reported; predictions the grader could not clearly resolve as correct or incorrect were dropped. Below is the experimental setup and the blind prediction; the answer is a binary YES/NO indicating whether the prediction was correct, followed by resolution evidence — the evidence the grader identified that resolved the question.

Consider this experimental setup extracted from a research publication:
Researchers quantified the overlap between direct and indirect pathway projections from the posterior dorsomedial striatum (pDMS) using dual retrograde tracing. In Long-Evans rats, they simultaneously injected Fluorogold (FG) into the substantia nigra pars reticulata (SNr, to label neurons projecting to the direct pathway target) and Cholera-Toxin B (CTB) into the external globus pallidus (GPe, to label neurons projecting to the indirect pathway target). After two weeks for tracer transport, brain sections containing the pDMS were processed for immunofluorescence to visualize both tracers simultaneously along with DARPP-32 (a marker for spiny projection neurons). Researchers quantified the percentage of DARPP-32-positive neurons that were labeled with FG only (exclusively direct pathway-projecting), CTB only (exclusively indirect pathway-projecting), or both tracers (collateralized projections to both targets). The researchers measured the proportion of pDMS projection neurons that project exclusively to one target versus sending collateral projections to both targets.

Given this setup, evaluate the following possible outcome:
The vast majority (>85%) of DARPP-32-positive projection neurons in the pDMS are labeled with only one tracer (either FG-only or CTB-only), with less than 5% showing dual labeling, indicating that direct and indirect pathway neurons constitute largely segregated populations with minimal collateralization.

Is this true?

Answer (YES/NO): NO